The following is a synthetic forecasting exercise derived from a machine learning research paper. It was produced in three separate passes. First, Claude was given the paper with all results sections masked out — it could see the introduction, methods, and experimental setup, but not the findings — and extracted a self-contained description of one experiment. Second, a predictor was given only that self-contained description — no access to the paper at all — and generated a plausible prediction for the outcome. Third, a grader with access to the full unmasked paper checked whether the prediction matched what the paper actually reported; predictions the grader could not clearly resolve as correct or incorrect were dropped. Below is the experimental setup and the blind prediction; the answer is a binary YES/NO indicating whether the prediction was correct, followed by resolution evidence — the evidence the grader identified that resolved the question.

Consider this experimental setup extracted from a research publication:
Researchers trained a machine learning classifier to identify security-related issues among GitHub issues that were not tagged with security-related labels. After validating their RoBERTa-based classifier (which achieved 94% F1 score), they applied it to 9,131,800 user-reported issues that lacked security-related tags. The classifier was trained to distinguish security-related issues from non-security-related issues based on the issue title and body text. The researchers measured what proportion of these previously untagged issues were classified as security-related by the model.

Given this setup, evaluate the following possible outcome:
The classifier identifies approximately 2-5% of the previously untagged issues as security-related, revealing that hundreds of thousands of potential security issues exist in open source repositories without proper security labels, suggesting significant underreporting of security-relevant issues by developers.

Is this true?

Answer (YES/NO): NO